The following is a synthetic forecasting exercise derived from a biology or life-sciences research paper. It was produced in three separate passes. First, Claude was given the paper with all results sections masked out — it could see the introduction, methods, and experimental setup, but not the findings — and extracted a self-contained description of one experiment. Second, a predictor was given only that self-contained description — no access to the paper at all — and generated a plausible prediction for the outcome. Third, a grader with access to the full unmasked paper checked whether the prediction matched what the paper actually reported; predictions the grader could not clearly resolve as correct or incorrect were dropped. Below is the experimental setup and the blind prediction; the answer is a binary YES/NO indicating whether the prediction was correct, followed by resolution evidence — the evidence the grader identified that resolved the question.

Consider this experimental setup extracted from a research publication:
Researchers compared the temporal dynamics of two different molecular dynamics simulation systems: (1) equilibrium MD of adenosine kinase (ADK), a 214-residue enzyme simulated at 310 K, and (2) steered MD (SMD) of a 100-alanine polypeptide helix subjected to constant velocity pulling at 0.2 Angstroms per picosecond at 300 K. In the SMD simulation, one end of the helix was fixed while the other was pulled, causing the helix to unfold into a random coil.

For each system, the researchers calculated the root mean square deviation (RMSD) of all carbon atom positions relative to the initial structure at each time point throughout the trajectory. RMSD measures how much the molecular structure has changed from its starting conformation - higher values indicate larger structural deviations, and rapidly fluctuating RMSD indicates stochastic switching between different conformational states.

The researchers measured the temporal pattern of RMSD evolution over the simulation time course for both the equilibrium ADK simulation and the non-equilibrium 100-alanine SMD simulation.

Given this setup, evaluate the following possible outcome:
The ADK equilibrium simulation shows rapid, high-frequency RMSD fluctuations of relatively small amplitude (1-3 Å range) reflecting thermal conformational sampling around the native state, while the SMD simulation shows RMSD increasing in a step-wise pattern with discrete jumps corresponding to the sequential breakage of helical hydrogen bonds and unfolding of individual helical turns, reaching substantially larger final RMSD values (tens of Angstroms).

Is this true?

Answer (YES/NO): NO